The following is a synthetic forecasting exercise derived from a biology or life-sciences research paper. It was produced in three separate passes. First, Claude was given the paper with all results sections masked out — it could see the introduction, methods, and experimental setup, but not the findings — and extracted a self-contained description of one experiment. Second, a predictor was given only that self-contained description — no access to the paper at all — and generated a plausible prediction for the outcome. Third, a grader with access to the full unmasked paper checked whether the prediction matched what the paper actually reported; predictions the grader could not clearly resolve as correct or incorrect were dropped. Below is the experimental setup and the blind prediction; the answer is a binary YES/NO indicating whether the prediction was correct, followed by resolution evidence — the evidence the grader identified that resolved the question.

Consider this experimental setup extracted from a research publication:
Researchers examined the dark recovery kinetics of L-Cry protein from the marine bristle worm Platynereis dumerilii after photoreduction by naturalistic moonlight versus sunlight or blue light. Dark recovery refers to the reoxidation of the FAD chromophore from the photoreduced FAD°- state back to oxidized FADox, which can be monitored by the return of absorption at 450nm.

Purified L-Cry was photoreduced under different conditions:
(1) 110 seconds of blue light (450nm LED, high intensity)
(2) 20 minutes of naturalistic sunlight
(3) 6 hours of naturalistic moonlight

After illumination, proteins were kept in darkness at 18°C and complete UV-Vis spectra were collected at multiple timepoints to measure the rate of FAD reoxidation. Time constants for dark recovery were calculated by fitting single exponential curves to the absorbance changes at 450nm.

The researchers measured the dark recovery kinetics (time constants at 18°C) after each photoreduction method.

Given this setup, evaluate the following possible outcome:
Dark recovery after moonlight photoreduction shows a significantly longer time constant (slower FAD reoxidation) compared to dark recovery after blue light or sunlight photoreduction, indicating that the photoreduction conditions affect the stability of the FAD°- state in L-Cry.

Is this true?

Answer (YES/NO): YES